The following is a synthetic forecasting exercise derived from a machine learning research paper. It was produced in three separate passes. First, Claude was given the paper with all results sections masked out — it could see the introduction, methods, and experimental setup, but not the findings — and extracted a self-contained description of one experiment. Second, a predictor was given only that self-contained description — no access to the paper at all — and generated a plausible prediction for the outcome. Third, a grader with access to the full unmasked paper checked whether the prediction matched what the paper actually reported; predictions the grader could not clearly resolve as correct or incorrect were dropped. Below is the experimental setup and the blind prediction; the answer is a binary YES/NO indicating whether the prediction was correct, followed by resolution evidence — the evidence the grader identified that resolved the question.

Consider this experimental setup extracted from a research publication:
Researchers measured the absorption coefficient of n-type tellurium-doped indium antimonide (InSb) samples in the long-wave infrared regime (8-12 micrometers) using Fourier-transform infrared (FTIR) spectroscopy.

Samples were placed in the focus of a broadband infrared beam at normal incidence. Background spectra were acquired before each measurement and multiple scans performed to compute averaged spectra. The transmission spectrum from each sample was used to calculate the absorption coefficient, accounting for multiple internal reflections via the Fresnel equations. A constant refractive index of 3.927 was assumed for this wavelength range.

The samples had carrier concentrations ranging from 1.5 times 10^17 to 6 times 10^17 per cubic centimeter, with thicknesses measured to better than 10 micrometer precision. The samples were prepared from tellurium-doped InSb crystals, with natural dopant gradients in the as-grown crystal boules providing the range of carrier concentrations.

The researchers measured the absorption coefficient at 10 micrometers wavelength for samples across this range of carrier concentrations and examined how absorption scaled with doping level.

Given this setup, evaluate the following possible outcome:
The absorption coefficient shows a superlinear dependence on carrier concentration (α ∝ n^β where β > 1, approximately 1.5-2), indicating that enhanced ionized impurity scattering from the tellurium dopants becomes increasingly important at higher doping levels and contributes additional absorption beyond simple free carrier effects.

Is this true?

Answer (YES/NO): NO